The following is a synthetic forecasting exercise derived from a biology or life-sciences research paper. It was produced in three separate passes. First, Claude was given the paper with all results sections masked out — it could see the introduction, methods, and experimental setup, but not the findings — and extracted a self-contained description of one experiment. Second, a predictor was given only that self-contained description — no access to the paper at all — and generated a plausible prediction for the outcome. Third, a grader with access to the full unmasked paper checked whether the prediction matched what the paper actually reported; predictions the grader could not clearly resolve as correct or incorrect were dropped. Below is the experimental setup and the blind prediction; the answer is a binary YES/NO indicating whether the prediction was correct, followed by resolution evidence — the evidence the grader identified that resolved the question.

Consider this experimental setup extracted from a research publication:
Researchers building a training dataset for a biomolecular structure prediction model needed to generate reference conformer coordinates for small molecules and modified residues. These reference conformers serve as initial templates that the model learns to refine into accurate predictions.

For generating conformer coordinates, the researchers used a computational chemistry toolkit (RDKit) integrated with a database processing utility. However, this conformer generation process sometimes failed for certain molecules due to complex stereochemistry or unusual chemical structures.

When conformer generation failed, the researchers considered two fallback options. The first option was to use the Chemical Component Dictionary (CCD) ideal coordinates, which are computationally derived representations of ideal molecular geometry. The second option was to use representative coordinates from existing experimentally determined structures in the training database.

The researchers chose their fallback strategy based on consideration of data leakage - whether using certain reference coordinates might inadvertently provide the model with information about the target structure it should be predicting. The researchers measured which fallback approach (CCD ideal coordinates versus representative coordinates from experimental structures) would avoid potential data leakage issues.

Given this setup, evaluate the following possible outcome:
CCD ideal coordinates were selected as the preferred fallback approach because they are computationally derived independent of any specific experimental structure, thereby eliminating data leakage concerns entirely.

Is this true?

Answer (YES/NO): YES